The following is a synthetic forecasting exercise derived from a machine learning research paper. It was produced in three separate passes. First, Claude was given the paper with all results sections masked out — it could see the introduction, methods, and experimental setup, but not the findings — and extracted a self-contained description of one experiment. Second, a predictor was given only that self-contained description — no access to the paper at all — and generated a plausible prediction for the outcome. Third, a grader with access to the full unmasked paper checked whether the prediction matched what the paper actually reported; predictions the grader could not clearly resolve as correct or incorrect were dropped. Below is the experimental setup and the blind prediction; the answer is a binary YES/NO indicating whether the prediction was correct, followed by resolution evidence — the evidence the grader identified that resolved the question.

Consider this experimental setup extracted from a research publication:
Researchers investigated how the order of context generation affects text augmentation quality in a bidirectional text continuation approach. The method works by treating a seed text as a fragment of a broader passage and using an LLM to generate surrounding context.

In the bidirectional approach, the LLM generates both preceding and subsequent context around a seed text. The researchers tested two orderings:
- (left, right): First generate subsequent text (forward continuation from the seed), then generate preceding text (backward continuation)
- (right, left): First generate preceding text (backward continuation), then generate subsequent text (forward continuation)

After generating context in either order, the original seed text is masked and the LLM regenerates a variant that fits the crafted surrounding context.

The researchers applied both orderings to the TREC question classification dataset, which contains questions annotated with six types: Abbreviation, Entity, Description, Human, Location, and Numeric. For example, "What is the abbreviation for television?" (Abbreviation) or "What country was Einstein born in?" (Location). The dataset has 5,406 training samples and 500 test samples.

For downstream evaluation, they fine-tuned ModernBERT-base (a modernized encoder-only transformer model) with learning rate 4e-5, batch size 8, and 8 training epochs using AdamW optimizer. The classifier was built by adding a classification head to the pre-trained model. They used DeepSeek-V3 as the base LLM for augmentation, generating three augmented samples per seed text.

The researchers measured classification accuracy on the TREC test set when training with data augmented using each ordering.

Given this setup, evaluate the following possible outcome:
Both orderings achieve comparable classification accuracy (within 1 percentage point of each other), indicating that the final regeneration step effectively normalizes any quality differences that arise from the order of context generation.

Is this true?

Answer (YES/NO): YES